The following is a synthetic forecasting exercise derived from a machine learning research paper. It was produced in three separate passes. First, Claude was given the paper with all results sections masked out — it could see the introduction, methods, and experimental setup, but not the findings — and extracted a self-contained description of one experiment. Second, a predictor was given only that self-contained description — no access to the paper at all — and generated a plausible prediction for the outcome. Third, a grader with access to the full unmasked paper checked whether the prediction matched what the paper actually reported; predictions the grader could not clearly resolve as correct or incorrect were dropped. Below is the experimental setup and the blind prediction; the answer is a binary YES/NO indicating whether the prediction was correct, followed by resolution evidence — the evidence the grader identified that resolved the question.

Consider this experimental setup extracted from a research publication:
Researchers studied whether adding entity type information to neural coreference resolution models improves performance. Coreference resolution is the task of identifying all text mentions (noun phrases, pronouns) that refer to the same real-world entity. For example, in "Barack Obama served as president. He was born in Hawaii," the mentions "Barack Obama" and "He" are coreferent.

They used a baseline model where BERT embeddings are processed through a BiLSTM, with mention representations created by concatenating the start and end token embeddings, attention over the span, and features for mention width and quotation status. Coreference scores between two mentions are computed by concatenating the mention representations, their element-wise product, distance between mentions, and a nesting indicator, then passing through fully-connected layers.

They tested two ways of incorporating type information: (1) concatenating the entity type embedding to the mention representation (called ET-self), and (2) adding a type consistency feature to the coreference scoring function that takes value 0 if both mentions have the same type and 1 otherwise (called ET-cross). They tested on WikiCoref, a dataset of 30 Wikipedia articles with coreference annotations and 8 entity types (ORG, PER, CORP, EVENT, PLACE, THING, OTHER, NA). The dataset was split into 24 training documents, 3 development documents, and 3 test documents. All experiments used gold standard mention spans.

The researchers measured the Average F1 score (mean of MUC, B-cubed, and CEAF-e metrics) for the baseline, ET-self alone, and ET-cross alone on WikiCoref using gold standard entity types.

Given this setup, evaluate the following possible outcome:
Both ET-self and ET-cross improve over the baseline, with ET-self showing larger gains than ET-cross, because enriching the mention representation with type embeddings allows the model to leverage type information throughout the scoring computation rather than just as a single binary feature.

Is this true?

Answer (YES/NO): YES